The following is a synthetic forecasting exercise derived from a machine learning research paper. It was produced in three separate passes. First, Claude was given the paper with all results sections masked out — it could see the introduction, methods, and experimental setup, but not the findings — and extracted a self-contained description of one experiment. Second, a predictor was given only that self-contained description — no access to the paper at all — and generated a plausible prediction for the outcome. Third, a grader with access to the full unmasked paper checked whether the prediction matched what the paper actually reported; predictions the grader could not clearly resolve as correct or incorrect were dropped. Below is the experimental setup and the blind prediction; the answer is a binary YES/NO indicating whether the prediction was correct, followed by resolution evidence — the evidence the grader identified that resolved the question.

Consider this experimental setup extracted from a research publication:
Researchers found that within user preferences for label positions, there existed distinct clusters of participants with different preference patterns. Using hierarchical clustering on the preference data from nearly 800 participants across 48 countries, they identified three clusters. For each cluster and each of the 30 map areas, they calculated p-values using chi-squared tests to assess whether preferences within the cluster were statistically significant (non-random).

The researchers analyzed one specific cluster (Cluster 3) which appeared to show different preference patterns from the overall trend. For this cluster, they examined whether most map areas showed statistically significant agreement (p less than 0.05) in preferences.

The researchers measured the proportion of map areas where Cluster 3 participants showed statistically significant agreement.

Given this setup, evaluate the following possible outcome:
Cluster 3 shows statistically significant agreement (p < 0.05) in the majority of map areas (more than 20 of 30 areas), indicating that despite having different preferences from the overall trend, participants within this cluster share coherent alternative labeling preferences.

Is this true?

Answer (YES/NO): NO